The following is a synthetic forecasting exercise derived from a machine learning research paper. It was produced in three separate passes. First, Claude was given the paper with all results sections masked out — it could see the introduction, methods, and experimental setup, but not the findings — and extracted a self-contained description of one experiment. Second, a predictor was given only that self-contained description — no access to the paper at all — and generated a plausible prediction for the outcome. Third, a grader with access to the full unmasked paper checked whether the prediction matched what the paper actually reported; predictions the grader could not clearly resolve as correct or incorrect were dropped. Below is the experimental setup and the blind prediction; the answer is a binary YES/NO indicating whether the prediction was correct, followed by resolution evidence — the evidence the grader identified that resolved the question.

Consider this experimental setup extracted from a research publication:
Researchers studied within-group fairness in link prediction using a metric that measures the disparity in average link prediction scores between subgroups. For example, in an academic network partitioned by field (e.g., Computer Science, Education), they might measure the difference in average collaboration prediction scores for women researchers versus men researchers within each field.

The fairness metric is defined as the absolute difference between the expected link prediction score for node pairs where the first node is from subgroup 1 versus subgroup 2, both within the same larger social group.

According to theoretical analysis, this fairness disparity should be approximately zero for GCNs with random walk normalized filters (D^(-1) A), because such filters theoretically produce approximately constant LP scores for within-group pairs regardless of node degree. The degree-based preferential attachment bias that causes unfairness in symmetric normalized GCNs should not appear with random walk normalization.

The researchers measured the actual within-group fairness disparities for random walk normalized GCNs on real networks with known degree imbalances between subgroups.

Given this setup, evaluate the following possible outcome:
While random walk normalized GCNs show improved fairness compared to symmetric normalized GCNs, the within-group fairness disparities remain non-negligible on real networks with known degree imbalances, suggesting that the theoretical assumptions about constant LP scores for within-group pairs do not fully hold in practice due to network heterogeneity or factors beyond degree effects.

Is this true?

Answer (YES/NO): YES